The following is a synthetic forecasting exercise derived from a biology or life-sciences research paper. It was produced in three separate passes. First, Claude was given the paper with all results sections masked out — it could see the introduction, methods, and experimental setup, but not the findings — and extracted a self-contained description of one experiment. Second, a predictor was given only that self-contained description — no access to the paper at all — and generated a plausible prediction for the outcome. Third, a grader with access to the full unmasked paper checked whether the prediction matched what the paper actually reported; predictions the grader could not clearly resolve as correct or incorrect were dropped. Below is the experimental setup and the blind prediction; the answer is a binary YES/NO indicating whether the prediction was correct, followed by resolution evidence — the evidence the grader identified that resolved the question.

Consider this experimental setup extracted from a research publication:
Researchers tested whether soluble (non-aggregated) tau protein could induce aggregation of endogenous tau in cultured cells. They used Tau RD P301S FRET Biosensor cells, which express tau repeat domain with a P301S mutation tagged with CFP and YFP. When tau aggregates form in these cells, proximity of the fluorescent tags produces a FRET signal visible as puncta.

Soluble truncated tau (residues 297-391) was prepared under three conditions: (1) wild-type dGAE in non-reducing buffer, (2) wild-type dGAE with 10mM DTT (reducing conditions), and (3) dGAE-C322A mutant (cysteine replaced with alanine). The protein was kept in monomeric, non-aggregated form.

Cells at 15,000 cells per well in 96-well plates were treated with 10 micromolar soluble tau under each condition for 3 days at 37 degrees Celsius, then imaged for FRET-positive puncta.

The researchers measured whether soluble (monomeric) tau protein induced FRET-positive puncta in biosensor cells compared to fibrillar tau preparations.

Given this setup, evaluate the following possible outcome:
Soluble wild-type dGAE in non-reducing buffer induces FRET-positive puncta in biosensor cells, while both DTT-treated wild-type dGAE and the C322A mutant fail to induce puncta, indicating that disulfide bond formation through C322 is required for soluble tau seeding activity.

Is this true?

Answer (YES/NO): NO